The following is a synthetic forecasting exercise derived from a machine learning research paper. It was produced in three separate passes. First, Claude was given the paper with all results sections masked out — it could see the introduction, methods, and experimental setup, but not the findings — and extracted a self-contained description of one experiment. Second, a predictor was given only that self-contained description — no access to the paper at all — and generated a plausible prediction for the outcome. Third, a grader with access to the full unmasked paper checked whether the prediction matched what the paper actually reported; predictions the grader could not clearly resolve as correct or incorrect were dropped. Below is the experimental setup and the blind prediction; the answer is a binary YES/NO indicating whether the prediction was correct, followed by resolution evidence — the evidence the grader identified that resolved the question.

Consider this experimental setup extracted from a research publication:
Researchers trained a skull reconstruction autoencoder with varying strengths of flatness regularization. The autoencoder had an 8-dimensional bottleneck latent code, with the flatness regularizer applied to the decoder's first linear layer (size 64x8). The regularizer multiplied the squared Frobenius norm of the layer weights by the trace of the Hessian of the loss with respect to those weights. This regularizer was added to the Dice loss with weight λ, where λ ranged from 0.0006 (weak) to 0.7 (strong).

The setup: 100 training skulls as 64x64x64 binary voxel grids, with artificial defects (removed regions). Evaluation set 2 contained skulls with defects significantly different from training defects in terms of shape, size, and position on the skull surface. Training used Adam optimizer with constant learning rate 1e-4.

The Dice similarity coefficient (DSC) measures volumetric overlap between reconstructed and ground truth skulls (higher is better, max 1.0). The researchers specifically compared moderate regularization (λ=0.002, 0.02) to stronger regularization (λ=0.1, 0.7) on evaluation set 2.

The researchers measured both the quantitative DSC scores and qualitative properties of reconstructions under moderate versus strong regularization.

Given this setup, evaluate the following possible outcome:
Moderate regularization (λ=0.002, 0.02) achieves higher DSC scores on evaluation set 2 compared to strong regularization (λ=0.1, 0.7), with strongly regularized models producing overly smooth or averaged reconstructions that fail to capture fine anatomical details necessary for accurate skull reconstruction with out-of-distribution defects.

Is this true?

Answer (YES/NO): NO